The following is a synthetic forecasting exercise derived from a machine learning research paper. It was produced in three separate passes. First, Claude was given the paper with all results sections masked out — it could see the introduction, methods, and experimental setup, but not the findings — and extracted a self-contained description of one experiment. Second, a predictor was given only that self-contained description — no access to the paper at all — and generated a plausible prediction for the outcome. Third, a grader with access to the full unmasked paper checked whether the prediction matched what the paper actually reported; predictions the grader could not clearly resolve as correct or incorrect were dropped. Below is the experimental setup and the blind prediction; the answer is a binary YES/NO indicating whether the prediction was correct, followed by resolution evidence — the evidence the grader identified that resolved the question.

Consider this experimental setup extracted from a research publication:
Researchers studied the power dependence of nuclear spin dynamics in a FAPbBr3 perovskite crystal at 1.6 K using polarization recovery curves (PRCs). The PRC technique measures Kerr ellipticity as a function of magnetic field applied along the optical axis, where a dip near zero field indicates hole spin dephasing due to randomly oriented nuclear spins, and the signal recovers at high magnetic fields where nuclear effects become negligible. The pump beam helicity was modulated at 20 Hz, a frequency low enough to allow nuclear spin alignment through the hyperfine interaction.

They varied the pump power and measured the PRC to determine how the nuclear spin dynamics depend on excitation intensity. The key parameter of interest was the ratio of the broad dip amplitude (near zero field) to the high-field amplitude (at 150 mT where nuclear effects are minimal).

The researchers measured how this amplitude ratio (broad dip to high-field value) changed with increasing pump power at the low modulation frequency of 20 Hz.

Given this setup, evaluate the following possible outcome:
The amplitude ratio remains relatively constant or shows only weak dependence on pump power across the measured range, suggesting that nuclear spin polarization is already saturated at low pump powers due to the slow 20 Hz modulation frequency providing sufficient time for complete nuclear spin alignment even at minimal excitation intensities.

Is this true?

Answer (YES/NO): NO